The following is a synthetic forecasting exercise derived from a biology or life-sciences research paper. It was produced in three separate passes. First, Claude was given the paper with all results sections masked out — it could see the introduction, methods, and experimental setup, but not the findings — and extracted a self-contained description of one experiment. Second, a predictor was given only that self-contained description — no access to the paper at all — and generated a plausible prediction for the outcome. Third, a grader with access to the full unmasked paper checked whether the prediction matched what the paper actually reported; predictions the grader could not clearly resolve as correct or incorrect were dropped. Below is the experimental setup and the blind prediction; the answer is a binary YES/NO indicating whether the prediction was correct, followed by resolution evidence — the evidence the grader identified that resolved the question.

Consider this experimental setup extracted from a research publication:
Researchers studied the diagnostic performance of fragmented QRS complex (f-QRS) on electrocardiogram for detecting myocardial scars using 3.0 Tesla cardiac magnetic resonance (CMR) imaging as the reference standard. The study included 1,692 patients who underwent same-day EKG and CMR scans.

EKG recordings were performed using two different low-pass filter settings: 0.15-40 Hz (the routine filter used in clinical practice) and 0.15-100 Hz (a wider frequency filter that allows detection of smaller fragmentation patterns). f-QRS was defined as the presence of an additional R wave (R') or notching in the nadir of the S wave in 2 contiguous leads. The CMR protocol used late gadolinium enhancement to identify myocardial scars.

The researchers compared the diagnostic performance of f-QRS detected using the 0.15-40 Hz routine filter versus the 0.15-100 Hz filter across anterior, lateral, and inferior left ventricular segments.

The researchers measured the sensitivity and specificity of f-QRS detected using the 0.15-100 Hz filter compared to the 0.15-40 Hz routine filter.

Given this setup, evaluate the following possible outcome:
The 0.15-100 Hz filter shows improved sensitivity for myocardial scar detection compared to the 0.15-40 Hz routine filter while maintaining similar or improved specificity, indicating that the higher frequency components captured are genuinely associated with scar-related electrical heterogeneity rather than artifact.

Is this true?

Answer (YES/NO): NO